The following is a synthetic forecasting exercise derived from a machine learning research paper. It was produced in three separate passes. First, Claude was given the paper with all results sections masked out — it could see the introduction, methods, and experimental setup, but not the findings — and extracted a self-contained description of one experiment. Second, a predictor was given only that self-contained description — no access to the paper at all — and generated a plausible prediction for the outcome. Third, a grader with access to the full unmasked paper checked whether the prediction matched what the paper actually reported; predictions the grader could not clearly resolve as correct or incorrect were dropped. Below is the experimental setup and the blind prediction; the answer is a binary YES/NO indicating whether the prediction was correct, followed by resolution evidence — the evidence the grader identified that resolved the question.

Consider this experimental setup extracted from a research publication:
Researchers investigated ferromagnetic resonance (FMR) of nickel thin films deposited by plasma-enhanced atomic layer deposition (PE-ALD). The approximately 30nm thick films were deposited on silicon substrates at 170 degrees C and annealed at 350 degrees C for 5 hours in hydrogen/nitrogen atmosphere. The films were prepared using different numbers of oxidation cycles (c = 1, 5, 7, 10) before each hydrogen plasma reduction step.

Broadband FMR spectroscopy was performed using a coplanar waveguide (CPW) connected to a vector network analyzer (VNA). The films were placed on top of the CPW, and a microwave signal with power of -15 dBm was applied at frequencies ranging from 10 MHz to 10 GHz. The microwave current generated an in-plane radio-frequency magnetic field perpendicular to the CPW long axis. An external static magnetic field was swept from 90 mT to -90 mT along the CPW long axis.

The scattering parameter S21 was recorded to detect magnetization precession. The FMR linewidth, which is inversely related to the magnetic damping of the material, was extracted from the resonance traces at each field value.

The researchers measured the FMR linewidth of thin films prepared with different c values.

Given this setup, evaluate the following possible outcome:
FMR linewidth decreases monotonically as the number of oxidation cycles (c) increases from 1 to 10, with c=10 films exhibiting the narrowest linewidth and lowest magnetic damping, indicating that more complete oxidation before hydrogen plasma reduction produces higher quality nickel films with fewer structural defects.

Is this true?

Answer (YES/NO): NO